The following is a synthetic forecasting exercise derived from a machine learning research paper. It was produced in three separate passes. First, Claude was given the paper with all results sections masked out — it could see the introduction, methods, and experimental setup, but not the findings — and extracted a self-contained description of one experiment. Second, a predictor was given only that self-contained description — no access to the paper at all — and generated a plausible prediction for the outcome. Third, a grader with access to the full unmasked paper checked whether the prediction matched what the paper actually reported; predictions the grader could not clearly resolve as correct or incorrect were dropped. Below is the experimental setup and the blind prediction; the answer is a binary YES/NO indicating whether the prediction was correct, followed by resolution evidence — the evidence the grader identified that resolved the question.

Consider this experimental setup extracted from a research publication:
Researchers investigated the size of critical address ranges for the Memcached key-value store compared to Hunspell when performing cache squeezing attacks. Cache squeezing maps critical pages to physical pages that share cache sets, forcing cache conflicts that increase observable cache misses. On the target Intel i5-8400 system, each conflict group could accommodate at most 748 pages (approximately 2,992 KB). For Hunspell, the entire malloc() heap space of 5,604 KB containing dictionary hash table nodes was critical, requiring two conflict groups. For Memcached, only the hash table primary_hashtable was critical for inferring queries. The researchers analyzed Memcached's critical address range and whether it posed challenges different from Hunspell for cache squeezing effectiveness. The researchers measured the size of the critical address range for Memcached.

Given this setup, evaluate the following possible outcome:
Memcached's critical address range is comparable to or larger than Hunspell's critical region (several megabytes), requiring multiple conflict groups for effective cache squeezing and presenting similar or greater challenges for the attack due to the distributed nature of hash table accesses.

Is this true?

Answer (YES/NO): NO